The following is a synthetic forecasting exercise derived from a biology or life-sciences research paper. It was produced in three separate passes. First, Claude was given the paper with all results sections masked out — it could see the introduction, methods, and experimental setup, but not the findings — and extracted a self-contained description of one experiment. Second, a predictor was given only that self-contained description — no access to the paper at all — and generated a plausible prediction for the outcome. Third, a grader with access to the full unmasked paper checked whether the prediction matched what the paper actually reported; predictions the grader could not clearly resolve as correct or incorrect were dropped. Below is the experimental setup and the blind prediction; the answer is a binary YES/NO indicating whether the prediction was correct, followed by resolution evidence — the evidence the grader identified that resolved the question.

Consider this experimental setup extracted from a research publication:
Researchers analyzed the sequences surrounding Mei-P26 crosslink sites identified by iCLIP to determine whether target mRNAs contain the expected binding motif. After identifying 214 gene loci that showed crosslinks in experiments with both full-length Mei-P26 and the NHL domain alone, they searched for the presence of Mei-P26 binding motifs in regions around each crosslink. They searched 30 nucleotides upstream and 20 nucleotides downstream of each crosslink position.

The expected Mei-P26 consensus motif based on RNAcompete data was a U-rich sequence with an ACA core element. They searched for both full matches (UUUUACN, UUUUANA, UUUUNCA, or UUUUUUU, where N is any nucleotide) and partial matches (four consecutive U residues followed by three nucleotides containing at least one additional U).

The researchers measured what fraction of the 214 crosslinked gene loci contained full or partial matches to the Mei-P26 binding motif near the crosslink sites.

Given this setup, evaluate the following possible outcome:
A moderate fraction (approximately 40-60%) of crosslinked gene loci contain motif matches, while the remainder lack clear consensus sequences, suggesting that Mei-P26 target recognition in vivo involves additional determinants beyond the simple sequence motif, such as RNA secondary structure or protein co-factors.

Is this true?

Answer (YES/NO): YES